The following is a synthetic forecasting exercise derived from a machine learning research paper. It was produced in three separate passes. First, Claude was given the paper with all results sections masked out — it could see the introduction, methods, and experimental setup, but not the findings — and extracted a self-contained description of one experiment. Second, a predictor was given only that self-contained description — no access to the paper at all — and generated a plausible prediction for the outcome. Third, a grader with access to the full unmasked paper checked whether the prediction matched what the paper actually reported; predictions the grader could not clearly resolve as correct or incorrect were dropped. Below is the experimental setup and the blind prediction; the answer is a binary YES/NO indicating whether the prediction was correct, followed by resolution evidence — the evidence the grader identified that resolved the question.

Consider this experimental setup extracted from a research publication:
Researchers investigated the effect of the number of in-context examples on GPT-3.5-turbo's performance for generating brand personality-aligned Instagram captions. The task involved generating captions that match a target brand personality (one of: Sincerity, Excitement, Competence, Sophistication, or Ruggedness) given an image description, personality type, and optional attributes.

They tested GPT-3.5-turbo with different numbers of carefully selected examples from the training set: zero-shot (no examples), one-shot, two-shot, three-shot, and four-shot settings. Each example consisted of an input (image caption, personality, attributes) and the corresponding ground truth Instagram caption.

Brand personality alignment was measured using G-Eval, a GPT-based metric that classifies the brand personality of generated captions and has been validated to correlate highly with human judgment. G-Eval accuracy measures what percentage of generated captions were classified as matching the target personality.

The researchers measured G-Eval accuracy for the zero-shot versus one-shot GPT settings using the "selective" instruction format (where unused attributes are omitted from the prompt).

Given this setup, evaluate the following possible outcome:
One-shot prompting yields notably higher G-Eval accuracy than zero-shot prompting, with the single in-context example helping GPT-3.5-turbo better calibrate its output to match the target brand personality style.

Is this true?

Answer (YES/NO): NO